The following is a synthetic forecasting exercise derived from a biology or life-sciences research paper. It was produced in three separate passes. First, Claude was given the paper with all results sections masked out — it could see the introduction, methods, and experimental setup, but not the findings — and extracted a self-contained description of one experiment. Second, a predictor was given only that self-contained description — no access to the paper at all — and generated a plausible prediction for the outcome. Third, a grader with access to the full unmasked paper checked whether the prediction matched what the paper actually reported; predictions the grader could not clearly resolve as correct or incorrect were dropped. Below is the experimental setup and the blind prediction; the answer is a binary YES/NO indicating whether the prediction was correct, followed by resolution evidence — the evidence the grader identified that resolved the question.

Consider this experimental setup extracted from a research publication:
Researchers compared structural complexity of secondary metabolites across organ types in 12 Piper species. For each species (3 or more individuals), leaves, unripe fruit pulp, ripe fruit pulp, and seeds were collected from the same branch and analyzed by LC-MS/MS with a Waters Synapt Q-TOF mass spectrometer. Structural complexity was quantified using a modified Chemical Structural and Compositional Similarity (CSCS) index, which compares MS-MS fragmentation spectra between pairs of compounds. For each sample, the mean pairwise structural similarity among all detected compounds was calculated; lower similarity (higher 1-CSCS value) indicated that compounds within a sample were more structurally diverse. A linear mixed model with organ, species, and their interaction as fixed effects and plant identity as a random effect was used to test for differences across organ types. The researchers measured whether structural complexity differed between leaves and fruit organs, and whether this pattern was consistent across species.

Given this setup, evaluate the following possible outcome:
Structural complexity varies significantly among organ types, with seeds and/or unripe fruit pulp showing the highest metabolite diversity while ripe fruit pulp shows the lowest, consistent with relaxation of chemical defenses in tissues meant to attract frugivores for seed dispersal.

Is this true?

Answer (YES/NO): NO